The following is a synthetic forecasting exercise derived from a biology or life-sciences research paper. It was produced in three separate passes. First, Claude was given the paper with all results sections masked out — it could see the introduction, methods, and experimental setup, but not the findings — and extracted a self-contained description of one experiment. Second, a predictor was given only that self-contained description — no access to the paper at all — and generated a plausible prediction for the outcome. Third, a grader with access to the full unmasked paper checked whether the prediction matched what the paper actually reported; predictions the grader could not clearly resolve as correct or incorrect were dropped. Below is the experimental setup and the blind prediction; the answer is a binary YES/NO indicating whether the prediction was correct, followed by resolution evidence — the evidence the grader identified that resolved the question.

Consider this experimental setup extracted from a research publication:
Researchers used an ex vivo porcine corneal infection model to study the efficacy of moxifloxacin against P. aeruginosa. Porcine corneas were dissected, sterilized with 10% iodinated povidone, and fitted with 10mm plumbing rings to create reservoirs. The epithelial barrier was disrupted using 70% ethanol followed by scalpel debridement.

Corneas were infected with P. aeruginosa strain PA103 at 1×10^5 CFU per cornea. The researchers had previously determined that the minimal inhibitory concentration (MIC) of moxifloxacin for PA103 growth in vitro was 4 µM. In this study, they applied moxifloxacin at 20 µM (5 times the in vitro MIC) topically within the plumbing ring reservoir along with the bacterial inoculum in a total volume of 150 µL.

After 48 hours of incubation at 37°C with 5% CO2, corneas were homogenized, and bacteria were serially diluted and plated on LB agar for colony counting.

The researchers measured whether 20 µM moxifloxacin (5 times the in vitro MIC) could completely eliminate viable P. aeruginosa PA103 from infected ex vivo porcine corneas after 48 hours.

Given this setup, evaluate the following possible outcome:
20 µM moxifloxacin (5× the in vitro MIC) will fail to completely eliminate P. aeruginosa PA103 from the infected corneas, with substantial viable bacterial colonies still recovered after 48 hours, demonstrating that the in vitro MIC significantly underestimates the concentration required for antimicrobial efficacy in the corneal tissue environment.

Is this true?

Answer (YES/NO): YES